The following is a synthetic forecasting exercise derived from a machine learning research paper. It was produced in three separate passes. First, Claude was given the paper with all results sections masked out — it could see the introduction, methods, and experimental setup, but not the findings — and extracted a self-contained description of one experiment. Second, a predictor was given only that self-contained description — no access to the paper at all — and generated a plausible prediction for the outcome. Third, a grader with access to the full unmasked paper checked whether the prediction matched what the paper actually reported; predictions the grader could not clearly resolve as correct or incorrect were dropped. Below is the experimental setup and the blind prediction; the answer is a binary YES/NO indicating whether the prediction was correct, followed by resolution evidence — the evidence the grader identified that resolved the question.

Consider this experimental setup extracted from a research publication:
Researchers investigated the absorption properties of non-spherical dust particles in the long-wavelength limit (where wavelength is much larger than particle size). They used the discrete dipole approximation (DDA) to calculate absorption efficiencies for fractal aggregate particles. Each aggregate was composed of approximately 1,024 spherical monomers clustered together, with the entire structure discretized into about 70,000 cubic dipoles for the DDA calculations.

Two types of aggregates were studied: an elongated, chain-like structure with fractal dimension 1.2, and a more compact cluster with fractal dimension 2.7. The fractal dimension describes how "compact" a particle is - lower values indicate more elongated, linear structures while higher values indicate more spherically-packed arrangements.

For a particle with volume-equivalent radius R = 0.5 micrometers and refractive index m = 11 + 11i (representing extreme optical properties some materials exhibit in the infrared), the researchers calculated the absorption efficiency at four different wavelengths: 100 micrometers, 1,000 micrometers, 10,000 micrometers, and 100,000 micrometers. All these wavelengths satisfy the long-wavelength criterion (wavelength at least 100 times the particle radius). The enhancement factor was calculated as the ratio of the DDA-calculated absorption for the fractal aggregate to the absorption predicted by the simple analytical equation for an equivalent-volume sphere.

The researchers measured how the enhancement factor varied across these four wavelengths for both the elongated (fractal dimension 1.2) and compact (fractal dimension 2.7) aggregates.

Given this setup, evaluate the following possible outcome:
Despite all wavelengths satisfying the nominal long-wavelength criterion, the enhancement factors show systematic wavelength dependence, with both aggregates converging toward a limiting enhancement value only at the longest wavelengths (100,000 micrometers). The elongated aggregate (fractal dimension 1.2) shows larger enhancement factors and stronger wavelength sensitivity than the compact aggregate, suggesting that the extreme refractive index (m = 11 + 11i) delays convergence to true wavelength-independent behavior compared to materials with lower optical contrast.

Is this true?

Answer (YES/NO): NO